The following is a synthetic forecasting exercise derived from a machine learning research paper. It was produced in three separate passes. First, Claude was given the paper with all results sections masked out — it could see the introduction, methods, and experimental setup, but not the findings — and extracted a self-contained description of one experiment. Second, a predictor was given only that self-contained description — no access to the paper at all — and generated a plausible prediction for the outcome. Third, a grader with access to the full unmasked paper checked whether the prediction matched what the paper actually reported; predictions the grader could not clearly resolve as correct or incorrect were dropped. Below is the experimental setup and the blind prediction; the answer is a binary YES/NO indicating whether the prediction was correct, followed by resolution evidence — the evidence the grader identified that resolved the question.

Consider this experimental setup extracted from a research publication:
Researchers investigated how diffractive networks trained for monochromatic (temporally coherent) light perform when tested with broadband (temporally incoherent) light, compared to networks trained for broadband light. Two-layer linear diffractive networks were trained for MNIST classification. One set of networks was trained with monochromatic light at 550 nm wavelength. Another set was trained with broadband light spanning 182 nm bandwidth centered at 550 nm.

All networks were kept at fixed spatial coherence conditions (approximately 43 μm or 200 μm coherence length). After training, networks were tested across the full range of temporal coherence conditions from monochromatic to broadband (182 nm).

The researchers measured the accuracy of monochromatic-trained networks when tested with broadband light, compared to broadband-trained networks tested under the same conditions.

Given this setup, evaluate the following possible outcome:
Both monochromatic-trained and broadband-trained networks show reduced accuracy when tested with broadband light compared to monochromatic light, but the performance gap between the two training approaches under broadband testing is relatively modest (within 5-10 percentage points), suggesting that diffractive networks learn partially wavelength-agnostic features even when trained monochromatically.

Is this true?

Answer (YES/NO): NO